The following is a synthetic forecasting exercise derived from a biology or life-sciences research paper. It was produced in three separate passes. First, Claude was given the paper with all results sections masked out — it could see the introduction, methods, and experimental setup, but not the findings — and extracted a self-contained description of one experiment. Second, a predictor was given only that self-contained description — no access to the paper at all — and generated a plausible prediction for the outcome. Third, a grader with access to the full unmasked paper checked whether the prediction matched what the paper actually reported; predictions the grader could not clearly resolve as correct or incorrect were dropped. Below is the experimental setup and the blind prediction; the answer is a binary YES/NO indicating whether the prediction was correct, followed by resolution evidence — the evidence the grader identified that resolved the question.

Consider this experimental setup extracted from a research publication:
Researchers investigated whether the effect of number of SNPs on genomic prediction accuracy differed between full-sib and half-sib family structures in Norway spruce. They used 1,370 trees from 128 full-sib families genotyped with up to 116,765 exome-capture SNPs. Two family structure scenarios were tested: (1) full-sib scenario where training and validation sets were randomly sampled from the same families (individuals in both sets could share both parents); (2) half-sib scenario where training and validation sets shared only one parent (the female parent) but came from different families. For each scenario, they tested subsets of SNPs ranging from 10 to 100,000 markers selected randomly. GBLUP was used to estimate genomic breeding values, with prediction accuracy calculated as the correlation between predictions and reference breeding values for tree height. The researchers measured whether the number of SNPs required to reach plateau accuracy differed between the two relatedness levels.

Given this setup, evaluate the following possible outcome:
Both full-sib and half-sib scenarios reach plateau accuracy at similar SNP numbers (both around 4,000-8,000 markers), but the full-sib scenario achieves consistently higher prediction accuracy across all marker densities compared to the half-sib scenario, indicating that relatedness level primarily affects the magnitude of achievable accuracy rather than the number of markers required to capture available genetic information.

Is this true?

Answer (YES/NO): NO